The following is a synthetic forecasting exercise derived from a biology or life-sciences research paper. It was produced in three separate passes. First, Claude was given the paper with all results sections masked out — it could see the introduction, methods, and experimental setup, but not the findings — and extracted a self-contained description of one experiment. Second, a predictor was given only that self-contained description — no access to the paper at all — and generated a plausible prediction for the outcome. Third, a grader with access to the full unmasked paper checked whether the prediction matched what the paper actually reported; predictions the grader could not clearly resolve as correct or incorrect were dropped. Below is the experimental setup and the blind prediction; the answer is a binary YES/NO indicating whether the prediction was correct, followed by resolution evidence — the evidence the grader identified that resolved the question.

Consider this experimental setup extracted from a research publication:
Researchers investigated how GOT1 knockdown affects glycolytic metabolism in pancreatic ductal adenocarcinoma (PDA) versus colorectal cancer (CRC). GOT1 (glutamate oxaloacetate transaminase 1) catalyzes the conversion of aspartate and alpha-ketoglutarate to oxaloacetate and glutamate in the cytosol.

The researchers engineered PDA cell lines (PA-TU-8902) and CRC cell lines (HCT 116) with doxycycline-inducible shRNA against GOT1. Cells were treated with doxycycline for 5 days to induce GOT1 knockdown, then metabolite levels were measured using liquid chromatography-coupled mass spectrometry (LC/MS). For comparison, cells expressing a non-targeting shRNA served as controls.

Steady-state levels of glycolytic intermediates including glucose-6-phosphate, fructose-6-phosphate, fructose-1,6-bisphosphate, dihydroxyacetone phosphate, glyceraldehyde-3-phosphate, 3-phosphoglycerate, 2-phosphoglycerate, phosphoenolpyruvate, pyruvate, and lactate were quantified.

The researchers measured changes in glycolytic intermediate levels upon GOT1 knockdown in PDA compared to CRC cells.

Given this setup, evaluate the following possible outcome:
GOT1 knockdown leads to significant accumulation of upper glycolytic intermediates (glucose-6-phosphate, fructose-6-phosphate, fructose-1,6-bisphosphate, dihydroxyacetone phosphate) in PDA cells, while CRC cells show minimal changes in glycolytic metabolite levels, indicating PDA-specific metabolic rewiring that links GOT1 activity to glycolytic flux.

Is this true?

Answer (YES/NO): NO